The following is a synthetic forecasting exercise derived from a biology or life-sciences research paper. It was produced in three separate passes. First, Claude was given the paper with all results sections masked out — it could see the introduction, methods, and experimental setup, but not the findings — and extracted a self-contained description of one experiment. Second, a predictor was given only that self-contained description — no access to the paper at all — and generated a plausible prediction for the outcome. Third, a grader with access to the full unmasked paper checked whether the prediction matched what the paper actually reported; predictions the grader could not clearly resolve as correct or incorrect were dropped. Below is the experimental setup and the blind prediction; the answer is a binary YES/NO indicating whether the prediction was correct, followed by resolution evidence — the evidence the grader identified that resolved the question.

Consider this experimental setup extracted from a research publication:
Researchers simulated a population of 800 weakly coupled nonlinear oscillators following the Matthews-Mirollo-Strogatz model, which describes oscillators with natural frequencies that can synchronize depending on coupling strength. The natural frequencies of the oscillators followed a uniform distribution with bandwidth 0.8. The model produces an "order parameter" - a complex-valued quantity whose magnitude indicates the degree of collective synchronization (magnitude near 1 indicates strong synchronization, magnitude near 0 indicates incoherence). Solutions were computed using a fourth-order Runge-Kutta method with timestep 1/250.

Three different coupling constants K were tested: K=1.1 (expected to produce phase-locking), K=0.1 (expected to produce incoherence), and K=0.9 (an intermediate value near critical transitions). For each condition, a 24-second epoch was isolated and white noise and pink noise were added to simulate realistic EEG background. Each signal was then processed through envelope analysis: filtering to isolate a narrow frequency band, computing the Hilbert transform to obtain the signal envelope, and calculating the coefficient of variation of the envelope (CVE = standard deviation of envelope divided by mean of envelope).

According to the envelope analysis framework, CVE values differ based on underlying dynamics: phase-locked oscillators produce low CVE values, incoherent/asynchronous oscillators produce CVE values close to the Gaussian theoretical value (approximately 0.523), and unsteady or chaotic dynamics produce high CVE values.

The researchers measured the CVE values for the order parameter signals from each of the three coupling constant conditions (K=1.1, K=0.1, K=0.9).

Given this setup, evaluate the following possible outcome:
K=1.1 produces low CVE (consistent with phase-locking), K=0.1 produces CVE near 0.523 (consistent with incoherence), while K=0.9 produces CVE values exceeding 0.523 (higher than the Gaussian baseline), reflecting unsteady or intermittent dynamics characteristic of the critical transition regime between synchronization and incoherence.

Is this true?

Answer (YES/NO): YES